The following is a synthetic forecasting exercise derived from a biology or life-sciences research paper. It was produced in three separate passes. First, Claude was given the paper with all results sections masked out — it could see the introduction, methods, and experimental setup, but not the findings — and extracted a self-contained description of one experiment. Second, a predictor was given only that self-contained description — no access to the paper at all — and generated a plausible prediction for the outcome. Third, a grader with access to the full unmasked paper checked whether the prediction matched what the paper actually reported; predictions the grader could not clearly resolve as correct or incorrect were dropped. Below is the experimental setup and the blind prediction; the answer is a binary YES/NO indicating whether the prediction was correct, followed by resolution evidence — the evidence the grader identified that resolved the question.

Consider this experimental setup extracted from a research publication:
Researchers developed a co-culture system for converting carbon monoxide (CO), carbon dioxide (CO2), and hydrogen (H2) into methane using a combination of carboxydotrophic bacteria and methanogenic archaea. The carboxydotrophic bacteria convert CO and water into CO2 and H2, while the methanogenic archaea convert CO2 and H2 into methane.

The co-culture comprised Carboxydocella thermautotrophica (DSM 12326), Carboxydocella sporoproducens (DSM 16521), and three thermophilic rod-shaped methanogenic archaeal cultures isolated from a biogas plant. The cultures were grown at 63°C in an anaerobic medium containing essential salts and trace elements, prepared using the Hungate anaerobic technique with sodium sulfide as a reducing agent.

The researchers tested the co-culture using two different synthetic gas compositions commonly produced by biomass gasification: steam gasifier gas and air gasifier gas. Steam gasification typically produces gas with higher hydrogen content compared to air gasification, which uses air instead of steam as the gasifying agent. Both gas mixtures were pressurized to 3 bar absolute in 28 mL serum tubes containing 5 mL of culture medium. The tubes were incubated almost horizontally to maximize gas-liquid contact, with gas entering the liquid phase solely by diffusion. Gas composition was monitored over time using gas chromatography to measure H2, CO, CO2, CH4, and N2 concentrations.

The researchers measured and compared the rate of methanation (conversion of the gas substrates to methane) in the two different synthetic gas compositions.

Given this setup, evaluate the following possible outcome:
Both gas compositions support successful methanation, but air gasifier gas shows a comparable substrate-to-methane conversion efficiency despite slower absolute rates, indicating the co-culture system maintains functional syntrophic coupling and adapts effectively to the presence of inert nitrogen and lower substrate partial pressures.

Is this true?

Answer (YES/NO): YES